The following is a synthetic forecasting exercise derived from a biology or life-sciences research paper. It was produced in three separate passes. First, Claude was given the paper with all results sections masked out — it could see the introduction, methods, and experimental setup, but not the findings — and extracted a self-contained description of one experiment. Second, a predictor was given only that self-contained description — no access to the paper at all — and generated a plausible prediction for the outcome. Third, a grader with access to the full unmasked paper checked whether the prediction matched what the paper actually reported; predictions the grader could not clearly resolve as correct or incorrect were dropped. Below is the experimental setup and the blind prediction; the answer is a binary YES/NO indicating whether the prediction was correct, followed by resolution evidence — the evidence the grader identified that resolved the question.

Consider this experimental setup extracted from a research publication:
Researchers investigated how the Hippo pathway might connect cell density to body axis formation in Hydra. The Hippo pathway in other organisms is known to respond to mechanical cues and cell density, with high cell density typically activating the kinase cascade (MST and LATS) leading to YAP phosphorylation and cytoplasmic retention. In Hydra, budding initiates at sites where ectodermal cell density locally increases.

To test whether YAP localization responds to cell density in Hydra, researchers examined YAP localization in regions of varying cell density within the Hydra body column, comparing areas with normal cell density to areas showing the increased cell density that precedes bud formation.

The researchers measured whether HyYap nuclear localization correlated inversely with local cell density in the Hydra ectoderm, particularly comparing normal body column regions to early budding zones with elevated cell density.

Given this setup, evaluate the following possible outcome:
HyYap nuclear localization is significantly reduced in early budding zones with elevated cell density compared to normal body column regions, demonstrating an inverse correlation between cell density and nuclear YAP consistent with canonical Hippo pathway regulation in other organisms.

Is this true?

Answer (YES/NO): YES